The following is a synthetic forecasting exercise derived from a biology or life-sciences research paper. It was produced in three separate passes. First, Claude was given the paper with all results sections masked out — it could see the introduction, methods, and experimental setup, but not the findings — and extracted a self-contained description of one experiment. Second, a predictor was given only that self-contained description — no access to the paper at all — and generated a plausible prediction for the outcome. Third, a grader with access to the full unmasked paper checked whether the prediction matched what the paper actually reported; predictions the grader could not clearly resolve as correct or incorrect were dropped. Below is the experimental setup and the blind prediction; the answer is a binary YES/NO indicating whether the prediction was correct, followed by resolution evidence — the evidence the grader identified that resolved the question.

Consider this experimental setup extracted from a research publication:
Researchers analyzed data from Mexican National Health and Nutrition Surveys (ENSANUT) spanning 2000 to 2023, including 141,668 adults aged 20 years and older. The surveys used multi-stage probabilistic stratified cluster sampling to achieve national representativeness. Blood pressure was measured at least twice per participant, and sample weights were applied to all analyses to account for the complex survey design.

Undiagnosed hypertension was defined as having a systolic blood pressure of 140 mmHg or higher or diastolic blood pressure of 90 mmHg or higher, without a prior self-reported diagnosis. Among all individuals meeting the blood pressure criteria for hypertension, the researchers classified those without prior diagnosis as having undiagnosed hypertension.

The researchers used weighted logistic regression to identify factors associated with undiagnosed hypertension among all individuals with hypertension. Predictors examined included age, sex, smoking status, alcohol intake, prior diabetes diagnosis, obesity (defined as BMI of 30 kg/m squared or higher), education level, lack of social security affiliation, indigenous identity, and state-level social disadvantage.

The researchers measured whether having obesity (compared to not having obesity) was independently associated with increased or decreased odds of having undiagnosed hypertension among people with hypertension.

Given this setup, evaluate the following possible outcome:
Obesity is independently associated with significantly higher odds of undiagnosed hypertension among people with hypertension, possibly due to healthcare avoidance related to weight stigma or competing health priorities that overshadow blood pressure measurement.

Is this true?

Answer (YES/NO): NO